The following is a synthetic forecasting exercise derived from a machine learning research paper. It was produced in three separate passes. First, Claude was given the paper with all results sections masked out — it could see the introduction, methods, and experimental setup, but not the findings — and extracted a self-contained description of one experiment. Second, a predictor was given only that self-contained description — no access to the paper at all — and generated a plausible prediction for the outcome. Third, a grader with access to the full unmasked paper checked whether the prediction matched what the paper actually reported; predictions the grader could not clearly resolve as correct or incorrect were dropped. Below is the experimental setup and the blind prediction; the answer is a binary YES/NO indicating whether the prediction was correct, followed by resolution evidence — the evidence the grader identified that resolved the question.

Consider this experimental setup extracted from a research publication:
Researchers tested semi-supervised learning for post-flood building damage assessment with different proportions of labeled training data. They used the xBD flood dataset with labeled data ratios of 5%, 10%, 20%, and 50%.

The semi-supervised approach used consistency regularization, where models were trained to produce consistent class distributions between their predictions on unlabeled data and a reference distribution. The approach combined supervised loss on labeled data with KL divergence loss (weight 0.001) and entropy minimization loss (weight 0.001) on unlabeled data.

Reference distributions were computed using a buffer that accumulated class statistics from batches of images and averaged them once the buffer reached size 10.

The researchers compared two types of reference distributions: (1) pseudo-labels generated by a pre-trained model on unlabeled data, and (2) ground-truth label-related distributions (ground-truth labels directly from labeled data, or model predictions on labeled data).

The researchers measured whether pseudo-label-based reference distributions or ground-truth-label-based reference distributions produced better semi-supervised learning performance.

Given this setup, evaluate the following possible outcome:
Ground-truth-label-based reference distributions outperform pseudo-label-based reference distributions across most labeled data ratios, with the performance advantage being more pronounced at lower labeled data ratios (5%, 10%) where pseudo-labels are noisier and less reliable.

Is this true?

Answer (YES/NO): NO